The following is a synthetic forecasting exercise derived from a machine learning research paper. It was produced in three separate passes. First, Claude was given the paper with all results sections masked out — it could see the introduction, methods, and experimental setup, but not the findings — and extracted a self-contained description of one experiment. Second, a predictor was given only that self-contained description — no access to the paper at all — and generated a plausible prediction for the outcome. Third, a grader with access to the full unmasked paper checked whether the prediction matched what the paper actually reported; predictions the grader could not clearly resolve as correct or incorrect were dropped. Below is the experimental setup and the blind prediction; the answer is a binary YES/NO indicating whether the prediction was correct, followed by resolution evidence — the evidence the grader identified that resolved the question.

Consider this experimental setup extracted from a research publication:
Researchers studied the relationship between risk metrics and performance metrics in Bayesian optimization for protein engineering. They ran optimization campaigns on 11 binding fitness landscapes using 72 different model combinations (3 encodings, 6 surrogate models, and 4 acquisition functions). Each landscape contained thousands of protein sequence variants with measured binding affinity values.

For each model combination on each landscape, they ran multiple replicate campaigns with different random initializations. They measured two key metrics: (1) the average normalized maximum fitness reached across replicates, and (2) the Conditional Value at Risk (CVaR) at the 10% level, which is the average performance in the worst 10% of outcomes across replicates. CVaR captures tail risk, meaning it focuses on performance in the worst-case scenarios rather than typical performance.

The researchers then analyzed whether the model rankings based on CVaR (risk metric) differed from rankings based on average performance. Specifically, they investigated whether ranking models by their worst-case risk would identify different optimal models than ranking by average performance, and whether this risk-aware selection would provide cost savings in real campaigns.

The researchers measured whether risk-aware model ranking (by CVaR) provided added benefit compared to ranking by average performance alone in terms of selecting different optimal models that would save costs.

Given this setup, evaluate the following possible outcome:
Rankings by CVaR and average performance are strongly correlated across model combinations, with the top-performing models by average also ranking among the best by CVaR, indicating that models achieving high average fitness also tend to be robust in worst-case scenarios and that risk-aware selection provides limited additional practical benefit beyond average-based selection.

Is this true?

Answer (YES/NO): YES